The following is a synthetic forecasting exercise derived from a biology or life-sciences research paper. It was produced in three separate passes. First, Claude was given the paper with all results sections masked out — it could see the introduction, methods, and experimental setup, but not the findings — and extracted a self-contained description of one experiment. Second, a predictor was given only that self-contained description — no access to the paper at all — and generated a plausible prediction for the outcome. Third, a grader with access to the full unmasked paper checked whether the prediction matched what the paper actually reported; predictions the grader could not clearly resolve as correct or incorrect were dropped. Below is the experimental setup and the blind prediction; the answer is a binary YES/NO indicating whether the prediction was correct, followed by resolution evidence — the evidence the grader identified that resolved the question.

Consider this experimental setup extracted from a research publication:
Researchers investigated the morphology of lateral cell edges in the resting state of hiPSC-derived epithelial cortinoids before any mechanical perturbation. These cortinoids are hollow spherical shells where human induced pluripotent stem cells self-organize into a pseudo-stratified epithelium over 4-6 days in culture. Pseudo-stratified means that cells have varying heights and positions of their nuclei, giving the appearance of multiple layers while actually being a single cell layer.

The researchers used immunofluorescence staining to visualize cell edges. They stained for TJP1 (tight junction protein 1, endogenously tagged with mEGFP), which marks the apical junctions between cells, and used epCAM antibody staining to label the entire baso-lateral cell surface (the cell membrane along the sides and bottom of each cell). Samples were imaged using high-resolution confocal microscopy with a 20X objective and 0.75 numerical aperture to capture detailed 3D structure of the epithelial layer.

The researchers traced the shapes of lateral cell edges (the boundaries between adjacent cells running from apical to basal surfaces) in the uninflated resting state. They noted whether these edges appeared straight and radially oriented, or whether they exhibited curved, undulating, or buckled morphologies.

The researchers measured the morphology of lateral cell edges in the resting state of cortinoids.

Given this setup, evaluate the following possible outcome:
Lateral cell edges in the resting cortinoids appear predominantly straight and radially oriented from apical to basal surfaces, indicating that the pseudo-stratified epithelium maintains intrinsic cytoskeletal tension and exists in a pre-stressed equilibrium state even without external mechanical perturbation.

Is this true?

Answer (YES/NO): NO